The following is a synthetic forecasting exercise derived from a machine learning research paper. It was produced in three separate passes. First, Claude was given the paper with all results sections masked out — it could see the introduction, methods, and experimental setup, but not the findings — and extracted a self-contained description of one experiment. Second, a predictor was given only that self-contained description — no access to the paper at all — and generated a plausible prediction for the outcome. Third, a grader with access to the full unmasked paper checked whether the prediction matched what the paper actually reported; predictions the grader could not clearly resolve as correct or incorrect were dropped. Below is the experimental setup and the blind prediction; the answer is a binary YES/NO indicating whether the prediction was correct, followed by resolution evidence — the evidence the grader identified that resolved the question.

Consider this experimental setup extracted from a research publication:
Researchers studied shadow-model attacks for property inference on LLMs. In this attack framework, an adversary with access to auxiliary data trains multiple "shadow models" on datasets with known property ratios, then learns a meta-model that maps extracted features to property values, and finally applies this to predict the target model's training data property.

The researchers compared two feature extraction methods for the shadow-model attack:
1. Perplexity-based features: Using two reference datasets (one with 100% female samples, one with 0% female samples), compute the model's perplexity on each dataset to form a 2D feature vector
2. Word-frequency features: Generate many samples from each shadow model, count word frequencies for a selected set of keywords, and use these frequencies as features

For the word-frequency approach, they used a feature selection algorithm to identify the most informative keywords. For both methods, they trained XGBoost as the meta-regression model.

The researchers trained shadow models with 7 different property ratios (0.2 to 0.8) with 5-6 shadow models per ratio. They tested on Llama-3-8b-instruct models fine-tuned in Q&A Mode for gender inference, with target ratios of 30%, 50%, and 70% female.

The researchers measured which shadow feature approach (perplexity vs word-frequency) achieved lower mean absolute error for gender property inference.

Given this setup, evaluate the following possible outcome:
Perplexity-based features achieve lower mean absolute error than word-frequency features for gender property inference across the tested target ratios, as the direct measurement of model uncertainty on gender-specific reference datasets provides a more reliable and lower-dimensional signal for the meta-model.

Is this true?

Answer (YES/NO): NO